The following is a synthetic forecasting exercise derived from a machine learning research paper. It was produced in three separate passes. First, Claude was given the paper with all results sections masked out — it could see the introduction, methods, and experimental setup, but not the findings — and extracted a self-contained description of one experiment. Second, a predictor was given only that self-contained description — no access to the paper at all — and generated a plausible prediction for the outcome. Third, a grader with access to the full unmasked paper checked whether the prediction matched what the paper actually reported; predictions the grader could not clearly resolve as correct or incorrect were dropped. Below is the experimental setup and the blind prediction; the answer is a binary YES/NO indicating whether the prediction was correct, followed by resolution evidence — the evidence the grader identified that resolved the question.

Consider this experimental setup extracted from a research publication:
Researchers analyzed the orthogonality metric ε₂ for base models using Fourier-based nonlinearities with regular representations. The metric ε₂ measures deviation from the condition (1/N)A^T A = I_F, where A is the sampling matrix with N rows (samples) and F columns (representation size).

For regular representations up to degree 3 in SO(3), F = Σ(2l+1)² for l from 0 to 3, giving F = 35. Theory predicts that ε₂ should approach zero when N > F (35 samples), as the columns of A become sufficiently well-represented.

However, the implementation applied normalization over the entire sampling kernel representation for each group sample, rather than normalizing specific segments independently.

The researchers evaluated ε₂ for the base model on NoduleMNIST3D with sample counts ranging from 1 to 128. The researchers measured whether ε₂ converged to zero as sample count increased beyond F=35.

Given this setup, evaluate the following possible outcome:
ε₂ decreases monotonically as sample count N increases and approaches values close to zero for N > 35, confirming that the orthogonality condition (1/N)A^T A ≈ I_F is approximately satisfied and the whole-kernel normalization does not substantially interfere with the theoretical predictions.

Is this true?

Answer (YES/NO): NO